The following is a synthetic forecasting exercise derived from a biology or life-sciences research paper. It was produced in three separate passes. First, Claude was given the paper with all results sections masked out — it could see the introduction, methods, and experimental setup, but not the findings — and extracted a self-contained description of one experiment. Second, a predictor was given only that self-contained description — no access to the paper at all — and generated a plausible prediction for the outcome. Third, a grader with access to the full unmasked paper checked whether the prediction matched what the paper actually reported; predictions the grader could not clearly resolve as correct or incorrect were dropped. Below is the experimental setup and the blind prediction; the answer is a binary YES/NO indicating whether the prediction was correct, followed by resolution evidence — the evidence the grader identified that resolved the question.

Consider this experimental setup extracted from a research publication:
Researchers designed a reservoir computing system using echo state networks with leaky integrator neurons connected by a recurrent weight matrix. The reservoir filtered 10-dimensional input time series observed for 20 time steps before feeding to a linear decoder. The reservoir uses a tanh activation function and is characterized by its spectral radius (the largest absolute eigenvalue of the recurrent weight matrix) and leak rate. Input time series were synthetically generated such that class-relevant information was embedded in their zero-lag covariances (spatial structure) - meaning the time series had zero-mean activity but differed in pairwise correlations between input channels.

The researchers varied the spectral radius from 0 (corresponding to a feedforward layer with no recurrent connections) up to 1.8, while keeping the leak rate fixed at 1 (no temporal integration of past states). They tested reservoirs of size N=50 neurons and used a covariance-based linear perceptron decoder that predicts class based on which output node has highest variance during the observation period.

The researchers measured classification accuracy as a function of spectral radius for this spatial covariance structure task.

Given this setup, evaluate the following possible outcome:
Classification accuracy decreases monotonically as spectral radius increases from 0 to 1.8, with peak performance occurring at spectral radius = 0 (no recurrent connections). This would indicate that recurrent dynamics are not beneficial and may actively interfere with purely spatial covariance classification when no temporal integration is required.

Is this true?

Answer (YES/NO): YES